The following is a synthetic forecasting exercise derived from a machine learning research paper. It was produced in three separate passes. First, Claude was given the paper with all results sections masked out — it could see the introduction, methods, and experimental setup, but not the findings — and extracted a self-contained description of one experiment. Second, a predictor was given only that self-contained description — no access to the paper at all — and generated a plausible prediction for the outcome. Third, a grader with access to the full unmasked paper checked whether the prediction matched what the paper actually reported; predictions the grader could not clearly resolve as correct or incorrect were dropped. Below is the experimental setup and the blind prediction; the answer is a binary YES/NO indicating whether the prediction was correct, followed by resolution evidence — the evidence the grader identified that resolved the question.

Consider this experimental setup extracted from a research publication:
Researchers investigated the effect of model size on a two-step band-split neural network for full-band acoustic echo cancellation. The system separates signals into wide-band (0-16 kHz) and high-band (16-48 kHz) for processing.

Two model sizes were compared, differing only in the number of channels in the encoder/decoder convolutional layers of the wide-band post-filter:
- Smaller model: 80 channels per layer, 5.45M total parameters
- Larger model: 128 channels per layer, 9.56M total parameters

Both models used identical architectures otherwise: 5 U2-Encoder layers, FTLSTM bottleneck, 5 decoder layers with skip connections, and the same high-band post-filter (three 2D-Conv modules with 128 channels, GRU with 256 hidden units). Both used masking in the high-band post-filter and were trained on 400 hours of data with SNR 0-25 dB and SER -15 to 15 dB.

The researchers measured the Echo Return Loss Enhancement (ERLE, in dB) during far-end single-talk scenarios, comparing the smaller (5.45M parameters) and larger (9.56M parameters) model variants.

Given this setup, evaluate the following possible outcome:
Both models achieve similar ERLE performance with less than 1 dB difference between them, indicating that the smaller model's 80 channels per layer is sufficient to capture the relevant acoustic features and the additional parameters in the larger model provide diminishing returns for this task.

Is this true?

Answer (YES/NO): NO